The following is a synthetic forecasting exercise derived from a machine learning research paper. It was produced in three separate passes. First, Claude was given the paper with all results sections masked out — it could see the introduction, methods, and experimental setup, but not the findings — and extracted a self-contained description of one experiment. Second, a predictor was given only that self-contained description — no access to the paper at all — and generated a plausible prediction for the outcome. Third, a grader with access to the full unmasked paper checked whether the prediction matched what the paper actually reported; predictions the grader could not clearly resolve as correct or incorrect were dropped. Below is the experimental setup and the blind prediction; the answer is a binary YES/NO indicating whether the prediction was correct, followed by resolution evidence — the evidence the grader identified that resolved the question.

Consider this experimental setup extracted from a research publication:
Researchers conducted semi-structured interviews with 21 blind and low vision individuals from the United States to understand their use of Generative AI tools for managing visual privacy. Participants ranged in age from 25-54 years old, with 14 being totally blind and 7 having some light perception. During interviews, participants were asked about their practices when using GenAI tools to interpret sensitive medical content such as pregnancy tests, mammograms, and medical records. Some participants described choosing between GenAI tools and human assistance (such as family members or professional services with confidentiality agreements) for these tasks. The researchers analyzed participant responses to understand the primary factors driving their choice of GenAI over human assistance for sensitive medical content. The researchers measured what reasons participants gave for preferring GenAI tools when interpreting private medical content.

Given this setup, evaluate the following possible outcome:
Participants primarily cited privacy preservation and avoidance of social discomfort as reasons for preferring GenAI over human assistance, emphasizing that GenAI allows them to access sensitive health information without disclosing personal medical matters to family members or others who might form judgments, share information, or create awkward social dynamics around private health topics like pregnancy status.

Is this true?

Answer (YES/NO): NO